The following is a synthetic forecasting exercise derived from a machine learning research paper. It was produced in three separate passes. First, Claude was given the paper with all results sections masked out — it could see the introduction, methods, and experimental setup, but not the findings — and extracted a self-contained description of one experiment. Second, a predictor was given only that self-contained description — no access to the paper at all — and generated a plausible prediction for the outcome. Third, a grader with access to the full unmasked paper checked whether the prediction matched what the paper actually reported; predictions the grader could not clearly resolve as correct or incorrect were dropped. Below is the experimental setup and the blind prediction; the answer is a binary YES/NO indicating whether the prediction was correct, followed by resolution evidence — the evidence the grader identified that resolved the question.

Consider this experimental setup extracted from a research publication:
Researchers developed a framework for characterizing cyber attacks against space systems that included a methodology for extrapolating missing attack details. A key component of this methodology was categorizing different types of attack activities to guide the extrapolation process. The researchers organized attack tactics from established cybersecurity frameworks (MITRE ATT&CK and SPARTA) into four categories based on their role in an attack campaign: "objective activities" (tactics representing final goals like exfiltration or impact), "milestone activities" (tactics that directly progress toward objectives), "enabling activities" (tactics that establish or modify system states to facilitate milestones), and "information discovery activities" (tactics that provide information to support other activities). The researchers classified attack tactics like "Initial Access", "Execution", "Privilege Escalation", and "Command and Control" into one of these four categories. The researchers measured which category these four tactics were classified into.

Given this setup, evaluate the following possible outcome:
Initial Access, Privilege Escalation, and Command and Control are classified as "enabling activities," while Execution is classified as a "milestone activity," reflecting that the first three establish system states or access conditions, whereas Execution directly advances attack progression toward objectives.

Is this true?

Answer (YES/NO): NO